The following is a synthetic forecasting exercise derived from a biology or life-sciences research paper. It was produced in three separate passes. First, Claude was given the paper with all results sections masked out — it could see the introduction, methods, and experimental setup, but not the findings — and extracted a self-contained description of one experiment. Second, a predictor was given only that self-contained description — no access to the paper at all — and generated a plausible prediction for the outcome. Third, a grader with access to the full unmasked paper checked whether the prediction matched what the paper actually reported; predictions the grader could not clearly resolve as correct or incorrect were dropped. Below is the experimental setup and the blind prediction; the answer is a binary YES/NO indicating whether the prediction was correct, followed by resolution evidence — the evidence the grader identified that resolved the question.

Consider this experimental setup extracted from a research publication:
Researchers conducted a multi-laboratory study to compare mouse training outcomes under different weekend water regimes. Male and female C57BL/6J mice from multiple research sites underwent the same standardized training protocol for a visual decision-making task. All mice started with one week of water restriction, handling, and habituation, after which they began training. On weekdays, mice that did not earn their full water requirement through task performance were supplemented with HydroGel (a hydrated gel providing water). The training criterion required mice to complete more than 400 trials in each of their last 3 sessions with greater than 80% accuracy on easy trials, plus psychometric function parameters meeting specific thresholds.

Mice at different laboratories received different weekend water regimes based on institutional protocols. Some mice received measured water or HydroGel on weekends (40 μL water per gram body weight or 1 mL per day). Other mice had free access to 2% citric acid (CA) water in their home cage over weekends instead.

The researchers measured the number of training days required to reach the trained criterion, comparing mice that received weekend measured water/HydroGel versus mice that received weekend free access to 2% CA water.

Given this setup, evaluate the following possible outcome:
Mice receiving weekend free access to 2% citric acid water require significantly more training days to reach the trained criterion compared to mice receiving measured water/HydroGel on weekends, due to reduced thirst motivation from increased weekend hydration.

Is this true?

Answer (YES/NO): NO